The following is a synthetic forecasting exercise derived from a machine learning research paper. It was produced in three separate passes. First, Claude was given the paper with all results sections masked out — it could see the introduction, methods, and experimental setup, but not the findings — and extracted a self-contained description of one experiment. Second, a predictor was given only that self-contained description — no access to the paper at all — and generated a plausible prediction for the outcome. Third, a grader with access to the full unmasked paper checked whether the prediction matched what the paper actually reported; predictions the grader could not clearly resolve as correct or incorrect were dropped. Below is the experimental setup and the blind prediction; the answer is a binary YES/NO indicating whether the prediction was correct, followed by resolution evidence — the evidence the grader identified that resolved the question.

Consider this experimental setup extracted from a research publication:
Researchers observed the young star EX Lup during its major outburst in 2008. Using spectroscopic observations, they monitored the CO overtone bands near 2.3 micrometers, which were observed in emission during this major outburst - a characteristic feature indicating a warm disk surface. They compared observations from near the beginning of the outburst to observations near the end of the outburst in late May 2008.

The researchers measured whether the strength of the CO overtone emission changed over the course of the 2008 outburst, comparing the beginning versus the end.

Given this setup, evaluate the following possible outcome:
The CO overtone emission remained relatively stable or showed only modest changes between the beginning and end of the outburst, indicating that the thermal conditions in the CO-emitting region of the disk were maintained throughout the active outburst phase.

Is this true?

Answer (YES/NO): NO